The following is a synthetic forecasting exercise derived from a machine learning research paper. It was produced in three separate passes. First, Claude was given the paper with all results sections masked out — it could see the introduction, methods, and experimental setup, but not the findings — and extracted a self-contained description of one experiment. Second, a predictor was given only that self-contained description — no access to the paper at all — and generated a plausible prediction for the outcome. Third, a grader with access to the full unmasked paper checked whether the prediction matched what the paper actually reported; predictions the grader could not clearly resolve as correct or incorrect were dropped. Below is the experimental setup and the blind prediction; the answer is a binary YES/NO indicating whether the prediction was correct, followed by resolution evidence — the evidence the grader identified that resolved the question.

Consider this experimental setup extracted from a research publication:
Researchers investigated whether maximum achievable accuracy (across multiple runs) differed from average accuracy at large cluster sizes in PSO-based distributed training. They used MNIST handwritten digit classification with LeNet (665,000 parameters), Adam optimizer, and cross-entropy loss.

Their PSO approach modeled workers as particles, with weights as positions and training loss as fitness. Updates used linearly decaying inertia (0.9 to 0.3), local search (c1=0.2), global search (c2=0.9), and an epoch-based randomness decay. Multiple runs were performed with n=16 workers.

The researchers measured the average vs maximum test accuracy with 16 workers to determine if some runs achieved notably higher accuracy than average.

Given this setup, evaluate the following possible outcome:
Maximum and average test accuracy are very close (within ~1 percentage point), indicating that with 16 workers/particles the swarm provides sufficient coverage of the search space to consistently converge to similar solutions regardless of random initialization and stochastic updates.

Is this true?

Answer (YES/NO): YES